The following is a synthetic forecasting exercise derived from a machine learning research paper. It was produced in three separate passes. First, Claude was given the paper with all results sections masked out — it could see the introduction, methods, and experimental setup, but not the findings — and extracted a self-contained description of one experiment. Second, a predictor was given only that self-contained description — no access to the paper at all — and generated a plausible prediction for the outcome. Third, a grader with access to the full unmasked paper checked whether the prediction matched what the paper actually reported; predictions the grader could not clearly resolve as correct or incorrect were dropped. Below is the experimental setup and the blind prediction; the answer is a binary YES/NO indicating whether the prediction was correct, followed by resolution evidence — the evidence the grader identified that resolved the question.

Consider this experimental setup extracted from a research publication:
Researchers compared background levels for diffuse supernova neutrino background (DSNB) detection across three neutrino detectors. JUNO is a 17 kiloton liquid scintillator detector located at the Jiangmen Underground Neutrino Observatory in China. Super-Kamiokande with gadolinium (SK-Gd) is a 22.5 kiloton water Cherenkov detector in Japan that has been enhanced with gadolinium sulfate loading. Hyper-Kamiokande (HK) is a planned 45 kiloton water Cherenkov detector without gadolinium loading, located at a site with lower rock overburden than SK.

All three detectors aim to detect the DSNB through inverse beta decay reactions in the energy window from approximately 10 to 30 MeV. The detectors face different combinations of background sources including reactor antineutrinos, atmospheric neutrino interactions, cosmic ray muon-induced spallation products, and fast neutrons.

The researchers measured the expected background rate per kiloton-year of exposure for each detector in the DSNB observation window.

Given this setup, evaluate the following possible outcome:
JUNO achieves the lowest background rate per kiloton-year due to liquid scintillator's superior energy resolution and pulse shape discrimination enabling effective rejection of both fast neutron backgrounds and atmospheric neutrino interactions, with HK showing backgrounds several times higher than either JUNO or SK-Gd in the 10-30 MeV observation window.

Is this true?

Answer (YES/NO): NO